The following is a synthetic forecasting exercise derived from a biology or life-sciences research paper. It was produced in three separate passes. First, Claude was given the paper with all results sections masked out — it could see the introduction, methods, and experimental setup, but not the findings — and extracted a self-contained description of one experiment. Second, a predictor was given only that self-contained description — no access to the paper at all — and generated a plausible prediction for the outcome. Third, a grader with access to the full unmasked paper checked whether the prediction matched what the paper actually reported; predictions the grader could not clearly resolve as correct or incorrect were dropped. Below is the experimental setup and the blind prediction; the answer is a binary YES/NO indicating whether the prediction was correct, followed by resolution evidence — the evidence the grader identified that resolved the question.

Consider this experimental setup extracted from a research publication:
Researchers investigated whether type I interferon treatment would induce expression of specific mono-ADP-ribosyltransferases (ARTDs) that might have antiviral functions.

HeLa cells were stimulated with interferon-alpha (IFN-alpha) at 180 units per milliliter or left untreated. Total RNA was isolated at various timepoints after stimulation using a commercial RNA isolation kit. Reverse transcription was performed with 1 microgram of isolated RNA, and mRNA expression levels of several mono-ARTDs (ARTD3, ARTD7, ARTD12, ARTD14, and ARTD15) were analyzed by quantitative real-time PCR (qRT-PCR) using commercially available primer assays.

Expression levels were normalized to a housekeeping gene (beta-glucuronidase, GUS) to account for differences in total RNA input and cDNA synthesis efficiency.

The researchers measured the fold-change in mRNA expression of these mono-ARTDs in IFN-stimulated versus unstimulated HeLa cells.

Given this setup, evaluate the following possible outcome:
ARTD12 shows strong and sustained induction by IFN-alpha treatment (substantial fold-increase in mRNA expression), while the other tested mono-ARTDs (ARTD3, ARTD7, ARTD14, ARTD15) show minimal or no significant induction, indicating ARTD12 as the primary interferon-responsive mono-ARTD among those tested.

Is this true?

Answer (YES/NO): NO